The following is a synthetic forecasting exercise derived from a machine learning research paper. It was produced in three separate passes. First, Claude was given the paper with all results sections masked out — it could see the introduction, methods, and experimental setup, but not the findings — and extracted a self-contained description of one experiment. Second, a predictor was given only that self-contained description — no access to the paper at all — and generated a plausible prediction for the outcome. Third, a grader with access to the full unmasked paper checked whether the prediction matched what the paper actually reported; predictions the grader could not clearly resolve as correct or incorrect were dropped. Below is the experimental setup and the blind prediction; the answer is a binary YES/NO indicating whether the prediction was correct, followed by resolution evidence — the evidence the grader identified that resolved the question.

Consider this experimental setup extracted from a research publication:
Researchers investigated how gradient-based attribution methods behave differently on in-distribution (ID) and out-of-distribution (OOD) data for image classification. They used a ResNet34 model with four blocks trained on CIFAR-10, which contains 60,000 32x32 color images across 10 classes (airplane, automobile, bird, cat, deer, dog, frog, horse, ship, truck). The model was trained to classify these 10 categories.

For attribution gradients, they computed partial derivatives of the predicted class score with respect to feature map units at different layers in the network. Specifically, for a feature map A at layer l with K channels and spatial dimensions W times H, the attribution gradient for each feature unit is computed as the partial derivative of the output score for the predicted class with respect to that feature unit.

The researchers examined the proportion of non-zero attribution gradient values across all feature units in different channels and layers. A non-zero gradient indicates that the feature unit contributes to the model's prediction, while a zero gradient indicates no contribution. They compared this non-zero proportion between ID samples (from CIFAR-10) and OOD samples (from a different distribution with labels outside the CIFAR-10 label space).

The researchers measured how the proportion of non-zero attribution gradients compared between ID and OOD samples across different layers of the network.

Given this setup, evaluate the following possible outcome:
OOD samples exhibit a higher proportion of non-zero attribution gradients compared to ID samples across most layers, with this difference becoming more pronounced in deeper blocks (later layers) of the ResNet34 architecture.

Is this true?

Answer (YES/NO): YES